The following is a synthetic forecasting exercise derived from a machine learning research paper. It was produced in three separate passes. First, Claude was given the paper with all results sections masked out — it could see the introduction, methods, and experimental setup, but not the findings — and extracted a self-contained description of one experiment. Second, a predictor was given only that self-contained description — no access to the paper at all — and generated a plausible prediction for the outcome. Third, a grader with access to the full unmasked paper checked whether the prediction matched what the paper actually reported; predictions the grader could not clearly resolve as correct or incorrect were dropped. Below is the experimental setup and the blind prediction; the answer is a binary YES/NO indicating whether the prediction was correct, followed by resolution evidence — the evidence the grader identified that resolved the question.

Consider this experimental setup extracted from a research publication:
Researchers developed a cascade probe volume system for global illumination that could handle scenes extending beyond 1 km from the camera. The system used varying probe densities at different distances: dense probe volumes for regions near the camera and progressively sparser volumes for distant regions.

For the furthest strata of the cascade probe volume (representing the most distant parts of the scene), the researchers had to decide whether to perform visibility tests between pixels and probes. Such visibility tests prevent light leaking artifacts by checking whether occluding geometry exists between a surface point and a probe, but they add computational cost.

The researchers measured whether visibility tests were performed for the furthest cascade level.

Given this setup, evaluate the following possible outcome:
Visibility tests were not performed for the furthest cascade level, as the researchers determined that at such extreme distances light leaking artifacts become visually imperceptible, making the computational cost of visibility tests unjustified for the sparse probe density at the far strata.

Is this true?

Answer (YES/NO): YES